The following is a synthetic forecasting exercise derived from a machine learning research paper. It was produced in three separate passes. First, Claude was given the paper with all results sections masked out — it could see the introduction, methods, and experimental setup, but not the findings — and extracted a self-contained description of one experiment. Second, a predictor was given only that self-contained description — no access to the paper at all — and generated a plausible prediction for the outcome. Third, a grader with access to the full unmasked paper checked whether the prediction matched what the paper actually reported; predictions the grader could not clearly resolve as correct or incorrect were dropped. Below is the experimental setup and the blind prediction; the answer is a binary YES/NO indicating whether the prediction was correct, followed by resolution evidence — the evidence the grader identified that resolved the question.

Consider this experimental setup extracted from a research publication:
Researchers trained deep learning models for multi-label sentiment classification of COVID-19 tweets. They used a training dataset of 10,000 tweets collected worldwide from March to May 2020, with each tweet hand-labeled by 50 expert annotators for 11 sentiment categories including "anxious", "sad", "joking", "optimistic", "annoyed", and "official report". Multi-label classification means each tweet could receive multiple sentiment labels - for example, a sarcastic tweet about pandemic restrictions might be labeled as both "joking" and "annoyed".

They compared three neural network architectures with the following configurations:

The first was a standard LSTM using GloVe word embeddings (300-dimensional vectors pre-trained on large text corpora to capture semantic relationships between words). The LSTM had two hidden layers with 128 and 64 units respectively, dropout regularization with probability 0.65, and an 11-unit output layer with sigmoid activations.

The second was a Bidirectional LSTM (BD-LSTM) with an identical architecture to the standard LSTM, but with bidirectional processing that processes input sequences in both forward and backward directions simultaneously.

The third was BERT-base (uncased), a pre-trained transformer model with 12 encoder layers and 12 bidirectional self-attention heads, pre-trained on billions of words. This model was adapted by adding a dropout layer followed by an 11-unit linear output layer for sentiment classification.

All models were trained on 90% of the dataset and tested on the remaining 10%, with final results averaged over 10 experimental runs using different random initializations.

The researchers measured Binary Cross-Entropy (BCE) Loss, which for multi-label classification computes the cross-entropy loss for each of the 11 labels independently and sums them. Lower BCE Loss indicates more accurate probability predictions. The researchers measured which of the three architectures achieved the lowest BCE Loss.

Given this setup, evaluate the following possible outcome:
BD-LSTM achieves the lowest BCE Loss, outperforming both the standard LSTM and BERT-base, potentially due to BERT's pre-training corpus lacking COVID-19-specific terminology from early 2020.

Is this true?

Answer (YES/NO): NO